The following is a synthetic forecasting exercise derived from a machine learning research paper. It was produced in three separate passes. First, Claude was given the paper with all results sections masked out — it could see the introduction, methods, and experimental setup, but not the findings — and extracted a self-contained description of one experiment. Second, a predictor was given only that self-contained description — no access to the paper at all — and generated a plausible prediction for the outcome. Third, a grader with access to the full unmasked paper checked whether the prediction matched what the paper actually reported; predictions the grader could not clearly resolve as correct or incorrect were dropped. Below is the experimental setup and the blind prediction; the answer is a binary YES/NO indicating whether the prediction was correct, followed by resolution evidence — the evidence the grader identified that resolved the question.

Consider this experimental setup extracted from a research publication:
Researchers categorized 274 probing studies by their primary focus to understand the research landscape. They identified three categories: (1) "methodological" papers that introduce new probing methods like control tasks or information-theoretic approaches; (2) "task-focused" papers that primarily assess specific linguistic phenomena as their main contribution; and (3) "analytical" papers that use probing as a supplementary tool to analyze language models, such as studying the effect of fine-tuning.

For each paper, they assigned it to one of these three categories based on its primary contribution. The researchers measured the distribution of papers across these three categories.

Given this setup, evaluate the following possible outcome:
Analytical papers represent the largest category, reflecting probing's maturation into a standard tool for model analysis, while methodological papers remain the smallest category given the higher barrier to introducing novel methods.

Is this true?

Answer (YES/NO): NO